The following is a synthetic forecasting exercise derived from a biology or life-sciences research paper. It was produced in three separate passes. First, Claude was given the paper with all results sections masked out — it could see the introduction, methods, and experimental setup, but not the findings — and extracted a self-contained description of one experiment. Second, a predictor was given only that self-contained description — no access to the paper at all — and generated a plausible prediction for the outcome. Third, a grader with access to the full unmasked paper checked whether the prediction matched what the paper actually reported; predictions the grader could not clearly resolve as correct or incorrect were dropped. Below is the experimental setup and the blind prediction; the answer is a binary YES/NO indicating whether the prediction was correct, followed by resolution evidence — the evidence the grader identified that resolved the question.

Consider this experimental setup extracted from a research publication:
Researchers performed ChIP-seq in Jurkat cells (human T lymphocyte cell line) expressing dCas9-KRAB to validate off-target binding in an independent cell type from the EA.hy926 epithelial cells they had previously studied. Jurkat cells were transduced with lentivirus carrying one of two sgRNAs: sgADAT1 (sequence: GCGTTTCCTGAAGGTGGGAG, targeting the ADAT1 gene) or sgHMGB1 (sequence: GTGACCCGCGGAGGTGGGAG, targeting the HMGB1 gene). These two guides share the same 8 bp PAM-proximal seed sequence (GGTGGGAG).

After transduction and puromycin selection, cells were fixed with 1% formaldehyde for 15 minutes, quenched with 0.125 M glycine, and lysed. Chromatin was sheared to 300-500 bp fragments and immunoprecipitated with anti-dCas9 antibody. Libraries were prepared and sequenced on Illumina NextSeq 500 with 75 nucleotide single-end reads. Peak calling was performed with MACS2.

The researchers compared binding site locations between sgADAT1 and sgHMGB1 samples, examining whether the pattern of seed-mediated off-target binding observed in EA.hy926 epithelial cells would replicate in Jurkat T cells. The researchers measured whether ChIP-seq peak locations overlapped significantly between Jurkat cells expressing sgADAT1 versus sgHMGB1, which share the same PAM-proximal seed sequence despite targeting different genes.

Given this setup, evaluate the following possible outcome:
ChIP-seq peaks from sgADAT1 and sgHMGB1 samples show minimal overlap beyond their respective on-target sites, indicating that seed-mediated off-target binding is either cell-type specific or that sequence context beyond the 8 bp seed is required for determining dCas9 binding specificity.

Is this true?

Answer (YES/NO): YES